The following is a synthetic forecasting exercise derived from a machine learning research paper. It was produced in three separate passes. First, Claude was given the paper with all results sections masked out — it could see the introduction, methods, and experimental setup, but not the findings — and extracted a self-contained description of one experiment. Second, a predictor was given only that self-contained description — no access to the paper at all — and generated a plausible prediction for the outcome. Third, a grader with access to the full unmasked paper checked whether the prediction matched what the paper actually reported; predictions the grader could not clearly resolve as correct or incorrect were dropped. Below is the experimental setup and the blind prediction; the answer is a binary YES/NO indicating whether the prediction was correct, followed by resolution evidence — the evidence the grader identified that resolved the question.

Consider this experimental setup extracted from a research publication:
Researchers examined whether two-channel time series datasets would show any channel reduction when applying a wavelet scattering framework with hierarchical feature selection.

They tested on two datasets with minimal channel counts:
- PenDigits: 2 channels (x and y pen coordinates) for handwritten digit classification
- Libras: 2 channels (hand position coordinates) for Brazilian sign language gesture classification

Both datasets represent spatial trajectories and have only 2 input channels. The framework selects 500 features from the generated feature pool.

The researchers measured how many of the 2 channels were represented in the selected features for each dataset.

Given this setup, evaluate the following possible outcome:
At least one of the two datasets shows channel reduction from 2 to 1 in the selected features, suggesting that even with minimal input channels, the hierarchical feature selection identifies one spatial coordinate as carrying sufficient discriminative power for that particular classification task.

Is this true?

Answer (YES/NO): NO